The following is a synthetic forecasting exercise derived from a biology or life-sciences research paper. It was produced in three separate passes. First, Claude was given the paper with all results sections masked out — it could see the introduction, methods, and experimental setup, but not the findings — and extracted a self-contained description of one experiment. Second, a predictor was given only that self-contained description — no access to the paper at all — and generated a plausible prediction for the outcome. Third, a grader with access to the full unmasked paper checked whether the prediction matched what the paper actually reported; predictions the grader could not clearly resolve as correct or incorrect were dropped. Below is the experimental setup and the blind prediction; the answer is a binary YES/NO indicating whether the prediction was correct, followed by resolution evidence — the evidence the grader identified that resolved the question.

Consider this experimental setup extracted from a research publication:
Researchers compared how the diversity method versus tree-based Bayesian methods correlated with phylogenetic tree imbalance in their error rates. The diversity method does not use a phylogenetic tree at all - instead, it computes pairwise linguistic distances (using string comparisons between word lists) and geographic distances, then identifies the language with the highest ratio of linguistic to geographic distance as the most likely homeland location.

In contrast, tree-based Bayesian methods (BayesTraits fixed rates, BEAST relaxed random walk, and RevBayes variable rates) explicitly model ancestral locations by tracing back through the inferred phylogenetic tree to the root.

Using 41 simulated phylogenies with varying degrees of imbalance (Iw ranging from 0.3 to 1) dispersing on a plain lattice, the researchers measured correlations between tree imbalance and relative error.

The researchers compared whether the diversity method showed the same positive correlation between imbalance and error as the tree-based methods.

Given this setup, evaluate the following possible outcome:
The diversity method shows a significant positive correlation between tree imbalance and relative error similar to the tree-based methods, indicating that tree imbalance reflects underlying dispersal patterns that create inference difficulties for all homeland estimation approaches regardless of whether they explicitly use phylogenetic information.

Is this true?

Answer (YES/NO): NO